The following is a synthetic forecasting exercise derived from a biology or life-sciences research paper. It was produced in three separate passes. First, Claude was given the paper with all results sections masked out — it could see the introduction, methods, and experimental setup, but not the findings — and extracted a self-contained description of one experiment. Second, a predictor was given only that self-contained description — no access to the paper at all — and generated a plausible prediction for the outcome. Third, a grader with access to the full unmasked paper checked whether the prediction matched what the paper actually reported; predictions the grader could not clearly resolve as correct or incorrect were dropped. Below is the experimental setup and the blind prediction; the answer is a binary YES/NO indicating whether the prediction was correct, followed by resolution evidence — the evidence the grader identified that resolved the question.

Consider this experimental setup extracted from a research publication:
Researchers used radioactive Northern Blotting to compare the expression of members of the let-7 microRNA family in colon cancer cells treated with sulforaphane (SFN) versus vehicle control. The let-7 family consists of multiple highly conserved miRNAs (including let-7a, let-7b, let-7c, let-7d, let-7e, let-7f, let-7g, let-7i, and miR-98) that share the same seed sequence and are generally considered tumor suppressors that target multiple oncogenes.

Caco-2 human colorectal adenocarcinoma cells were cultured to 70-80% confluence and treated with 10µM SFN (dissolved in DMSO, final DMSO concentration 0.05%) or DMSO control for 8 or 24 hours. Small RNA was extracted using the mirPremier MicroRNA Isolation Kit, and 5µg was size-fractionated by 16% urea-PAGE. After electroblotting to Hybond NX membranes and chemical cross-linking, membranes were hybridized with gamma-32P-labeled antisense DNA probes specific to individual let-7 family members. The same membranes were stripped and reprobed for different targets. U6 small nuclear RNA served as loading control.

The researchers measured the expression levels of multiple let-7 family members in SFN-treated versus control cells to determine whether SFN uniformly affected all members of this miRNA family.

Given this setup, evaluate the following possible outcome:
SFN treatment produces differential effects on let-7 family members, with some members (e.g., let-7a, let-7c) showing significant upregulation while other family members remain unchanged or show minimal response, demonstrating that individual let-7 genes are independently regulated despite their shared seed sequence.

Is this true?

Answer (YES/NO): NO